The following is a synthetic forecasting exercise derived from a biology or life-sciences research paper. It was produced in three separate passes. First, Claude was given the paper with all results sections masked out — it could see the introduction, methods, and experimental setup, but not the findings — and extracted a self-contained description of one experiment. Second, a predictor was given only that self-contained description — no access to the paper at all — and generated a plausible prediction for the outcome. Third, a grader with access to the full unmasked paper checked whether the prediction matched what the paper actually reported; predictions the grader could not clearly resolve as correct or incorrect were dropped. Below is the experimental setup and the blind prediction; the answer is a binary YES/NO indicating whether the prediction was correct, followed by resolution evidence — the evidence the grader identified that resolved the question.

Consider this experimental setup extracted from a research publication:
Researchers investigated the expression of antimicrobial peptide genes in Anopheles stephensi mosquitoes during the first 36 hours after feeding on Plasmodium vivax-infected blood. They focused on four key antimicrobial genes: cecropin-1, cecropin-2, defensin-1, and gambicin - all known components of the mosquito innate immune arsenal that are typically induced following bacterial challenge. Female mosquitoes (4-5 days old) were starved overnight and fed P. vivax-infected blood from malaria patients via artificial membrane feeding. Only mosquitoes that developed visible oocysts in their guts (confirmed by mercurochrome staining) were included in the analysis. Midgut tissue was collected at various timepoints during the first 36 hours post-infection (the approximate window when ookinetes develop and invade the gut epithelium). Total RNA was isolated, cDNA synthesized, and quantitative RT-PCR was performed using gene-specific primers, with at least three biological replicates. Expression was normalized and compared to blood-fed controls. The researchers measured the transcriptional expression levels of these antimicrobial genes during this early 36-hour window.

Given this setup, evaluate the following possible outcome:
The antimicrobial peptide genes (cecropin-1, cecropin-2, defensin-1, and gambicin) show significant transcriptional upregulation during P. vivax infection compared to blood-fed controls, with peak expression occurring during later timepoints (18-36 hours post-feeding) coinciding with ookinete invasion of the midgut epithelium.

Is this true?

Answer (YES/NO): NO